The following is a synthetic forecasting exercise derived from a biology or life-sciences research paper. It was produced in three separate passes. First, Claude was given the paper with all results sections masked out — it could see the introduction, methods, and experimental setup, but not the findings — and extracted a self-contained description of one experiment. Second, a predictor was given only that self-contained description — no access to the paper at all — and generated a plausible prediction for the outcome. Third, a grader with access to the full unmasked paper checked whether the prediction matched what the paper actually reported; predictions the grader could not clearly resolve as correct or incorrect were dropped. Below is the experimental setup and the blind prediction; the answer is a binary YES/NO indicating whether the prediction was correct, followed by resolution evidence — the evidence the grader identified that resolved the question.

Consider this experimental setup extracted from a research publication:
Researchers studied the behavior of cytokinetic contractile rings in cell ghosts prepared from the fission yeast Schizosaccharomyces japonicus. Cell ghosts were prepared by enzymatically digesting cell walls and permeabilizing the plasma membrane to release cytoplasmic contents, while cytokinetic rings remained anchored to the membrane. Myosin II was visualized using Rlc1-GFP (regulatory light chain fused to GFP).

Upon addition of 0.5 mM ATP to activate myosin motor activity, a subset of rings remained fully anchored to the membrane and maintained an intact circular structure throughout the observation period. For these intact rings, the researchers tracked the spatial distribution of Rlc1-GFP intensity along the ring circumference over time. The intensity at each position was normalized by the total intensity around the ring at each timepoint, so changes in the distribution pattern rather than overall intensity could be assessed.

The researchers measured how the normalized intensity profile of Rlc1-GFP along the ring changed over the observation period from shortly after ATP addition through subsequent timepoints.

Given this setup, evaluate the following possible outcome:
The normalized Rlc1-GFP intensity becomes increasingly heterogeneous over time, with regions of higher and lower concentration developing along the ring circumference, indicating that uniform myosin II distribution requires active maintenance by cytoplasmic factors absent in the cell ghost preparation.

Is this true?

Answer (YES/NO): YES